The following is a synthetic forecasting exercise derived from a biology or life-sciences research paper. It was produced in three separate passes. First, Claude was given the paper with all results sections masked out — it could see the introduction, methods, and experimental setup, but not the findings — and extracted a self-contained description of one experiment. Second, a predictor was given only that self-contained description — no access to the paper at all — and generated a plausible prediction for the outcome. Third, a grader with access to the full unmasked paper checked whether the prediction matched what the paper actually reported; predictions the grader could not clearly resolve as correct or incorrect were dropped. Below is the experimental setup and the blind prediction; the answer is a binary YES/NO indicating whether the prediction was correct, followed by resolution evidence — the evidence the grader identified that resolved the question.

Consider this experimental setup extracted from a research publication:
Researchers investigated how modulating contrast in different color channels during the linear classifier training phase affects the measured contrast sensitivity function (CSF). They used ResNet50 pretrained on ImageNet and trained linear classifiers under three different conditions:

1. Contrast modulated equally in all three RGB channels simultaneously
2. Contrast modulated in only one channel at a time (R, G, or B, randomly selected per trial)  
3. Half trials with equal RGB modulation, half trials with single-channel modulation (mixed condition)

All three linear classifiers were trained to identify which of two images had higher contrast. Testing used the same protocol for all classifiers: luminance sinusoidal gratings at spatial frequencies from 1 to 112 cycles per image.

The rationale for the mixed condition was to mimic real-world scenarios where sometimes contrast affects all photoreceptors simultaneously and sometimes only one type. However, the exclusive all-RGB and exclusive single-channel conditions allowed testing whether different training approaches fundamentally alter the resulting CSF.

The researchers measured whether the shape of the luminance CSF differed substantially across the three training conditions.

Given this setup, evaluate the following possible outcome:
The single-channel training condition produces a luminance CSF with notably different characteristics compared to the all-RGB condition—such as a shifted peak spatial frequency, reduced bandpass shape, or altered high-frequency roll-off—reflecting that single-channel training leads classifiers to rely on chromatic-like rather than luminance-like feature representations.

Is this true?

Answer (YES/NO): NO